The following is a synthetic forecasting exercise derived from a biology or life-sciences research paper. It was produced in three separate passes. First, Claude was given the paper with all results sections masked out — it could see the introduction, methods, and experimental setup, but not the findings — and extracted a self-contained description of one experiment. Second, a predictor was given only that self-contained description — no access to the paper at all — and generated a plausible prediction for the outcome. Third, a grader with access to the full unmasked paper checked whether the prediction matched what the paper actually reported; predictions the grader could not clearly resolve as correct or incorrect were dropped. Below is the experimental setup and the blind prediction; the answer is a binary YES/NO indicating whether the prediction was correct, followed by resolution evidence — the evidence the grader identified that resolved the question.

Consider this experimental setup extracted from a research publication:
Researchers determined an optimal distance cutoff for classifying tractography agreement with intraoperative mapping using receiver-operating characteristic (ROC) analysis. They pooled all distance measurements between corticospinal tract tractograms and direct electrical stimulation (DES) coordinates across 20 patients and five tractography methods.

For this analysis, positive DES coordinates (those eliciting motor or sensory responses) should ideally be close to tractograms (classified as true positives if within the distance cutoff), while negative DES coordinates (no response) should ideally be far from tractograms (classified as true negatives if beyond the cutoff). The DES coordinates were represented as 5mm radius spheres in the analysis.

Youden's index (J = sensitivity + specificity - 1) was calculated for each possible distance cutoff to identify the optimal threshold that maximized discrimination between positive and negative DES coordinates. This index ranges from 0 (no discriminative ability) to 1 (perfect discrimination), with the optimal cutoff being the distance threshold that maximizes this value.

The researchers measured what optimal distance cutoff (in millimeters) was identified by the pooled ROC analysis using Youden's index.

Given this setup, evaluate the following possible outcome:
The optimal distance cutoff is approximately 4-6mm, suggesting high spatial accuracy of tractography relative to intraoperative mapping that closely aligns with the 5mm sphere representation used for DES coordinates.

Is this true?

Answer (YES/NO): NO